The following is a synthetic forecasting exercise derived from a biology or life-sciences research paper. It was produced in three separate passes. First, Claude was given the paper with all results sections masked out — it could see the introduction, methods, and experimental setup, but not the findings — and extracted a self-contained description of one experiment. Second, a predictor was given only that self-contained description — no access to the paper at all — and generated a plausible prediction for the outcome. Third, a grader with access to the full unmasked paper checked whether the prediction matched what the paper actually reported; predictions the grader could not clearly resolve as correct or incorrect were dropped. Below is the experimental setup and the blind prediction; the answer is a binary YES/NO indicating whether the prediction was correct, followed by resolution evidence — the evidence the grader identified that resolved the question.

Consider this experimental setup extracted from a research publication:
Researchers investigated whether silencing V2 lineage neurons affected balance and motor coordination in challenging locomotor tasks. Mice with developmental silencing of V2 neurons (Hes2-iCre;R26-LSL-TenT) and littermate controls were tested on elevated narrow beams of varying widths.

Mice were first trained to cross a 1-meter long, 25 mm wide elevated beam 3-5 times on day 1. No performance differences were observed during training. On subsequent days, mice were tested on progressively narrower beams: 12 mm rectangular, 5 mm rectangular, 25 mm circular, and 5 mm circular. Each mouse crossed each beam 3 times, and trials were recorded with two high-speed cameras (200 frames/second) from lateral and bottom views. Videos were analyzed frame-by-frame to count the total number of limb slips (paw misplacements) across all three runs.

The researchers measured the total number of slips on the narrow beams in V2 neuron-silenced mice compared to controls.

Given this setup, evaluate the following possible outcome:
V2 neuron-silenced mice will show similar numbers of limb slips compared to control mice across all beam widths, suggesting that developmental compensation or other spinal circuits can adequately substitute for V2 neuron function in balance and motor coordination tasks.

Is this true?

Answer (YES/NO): NO